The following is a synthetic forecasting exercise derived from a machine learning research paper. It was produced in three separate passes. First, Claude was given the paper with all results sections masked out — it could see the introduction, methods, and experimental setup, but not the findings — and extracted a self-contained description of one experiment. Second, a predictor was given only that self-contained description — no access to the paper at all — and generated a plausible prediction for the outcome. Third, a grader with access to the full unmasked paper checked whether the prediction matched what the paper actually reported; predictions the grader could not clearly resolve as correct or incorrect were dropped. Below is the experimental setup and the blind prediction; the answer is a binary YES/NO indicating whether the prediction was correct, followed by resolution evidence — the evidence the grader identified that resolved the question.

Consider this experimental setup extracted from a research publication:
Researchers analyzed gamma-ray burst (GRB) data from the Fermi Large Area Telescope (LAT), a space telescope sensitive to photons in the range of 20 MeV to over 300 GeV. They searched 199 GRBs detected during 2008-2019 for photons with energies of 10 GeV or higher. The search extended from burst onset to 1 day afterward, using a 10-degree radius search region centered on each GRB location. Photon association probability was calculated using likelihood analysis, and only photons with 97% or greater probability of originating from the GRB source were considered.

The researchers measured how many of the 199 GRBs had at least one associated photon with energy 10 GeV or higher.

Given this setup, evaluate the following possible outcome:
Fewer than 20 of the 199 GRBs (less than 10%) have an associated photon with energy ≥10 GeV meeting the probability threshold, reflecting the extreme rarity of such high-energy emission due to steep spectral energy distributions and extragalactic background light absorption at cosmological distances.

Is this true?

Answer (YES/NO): NO